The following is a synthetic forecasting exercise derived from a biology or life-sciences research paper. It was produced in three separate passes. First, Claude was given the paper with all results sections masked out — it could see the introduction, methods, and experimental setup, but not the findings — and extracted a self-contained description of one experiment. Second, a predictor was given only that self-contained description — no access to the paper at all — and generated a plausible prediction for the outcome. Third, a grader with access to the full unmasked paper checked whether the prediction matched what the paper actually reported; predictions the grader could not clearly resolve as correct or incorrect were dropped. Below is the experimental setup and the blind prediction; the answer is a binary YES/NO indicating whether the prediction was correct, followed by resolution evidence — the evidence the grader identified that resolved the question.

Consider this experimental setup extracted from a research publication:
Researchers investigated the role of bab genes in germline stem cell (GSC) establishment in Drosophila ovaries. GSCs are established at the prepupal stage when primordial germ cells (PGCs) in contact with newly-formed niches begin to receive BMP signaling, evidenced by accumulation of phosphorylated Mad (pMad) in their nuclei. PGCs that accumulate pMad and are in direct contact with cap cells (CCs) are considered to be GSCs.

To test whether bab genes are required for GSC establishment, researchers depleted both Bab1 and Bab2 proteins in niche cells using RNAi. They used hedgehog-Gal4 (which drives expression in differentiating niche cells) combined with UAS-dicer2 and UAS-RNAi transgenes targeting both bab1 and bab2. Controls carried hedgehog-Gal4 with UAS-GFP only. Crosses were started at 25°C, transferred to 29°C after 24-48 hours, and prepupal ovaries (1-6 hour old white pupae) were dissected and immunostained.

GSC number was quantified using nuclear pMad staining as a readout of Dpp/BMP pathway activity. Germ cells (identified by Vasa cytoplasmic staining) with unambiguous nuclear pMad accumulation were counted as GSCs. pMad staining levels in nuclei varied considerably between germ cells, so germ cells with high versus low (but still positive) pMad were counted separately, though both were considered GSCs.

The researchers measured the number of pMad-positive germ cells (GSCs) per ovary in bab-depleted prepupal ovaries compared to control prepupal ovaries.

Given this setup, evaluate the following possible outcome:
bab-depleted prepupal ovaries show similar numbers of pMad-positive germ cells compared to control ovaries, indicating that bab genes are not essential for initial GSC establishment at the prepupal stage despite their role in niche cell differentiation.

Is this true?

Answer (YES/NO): NO